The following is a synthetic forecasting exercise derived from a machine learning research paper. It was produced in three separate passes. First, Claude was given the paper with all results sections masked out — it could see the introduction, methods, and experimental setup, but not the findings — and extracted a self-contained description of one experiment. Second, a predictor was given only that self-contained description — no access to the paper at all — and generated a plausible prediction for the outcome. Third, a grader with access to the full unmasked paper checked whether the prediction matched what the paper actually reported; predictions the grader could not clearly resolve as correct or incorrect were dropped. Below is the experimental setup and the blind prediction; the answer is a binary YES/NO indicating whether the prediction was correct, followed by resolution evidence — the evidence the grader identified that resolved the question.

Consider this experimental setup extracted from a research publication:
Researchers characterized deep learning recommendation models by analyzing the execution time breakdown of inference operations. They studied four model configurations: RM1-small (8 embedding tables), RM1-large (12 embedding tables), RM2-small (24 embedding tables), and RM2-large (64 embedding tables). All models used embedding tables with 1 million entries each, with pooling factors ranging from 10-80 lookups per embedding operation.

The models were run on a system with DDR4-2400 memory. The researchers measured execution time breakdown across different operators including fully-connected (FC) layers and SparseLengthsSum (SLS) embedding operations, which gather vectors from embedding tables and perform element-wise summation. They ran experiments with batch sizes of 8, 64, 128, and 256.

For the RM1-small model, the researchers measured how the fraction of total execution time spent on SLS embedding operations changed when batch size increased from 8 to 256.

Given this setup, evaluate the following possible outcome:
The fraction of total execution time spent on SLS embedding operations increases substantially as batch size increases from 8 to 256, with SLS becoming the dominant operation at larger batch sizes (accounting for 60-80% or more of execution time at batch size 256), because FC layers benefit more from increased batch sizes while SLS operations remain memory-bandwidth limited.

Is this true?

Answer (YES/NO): YES